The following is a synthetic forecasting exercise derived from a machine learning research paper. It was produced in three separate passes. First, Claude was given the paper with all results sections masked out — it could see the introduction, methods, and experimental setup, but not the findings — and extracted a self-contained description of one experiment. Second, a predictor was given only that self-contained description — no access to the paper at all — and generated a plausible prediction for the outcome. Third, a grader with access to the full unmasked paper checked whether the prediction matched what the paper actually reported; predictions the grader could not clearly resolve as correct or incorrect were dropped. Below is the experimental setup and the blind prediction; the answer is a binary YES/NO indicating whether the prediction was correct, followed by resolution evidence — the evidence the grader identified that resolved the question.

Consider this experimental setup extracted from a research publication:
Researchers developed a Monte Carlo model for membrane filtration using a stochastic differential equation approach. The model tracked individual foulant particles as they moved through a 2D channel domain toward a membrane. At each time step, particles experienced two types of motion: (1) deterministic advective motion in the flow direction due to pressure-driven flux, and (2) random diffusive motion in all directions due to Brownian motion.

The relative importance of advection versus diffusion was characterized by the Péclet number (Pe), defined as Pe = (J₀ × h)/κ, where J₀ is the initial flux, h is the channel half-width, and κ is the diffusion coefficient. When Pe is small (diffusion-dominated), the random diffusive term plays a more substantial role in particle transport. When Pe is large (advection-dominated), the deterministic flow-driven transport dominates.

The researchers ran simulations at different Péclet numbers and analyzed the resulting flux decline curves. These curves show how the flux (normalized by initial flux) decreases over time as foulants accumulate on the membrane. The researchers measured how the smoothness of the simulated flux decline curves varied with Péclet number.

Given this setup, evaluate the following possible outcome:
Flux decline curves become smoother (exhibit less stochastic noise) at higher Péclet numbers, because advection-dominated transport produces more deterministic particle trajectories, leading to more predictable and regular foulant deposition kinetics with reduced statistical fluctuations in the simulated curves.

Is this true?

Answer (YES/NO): YES